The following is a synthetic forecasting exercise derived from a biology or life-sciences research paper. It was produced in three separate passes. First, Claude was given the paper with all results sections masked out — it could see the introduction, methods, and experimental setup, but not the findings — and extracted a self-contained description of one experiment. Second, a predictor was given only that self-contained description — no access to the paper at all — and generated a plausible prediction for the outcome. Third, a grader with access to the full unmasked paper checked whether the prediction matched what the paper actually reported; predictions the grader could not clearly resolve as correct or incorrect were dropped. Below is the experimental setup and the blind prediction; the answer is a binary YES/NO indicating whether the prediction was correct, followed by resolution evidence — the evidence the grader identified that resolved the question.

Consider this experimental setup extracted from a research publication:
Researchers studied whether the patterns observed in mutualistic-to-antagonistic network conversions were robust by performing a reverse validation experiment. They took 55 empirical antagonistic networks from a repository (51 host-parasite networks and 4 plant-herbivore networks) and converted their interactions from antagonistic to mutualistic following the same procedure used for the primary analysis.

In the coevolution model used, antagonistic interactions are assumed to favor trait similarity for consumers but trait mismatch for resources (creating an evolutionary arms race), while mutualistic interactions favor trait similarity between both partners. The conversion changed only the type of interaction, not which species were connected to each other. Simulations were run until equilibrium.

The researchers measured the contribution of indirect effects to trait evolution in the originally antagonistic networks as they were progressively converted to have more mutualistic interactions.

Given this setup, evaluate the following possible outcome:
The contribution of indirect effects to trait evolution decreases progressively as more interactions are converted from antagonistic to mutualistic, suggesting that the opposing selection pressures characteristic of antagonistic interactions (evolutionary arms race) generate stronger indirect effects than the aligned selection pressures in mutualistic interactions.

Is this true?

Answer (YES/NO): NO